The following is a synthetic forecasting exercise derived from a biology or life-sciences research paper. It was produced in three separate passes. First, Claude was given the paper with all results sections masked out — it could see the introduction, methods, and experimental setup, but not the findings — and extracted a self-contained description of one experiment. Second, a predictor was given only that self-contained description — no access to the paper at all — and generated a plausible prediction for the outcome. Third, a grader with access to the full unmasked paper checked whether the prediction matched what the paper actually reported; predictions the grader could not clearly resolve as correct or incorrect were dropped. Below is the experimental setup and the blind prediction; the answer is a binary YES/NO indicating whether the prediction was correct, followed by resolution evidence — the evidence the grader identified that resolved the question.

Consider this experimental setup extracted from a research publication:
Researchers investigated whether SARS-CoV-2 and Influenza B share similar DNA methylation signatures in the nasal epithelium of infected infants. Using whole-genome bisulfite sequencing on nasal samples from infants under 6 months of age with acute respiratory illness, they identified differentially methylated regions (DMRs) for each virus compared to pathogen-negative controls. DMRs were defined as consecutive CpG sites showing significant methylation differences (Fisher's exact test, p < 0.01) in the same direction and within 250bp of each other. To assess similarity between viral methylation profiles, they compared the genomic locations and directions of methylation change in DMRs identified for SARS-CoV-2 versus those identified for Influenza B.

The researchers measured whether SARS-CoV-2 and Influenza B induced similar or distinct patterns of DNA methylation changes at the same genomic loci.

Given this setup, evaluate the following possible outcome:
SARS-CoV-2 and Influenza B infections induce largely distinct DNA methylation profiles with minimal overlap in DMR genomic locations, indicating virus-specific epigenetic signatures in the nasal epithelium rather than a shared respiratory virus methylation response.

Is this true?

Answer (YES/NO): NO